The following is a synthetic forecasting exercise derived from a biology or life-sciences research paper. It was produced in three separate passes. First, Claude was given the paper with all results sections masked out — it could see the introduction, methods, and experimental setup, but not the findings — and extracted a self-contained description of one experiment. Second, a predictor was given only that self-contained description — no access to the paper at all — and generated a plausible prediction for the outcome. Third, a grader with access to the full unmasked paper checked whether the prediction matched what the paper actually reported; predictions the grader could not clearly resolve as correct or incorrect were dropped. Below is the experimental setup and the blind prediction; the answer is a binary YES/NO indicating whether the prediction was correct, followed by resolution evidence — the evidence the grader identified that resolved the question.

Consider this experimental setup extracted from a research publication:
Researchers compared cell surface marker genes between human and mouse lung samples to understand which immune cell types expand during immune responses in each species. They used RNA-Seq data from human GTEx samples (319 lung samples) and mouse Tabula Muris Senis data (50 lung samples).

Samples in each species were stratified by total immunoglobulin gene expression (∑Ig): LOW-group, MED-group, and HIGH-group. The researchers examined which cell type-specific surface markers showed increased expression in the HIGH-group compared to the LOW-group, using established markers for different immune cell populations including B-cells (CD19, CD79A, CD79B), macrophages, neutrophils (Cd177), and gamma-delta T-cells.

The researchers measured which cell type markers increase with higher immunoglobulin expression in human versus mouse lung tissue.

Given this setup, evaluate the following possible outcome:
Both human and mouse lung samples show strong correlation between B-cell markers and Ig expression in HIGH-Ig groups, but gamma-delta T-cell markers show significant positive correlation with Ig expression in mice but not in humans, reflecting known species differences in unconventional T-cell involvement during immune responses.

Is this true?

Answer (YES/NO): NO